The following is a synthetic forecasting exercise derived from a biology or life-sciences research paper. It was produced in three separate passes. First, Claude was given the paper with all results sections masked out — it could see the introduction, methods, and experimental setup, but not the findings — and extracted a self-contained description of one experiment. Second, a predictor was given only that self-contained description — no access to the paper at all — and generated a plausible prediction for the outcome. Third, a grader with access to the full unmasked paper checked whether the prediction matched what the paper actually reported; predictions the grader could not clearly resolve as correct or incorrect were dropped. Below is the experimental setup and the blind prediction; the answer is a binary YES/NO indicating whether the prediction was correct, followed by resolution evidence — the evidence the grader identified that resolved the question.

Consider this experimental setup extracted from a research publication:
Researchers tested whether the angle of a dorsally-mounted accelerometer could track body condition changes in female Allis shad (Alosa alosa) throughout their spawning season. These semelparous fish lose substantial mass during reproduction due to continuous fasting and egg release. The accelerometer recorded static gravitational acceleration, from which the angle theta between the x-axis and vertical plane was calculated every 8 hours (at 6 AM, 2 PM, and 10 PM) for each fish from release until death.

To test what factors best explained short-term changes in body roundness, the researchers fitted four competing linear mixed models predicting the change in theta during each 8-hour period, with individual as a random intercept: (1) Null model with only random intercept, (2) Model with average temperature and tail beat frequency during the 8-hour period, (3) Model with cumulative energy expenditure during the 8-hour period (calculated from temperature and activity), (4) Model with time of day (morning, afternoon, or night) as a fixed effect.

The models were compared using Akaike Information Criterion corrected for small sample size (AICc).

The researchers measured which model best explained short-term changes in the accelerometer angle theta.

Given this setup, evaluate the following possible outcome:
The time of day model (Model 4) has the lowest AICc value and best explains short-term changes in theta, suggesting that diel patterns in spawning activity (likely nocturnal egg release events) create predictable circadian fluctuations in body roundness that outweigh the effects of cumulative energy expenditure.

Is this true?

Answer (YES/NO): NO